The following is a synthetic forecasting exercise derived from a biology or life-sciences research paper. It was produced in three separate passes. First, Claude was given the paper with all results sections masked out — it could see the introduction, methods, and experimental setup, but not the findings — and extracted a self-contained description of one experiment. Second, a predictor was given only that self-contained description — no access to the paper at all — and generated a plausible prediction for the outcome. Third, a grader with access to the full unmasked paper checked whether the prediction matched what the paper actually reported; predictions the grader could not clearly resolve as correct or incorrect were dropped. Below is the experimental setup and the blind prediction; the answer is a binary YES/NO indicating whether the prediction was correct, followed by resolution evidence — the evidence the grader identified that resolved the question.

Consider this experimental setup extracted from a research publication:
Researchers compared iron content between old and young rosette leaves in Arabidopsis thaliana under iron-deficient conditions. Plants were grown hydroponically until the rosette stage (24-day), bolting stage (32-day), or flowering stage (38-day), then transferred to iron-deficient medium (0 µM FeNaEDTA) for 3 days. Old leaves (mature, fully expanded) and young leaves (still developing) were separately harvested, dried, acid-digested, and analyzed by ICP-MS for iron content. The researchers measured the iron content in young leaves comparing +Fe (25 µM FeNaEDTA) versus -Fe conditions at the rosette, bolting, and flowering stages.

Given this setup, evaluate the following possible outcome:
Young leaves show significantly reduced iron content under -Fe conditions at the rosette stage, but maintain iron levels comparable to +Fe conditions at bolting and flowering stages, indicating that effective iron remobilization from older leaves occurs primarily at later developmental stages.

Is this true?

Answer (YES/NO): NO